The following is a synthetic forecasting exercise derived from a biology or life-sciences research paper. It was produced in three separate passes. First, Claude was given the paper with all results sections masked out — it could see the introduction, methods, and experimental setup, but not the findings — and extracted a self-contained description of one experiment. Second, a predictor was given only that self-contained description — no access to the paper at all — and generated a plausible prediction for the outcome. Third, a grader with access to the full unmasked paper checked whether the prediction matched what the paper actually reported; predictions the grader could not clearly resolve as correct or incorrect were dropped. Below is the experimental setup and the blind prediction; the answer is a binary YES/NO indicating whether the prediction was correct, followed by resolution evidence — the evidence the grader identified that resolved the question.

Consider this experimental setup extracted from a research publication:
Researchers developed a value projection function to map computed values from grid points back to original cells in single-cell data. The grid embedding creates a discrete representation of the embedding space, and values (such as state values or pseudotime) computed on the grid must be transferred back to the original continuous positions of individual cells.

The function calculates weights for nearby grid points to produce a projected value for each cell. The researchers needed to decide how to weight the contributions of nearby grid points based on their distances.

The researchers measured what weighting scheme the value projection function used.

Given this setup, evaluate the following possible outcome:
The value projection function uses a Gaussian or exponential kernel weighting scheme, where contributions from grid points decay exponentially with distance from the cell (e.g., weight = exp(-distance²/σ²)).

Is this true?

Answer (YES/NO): YES